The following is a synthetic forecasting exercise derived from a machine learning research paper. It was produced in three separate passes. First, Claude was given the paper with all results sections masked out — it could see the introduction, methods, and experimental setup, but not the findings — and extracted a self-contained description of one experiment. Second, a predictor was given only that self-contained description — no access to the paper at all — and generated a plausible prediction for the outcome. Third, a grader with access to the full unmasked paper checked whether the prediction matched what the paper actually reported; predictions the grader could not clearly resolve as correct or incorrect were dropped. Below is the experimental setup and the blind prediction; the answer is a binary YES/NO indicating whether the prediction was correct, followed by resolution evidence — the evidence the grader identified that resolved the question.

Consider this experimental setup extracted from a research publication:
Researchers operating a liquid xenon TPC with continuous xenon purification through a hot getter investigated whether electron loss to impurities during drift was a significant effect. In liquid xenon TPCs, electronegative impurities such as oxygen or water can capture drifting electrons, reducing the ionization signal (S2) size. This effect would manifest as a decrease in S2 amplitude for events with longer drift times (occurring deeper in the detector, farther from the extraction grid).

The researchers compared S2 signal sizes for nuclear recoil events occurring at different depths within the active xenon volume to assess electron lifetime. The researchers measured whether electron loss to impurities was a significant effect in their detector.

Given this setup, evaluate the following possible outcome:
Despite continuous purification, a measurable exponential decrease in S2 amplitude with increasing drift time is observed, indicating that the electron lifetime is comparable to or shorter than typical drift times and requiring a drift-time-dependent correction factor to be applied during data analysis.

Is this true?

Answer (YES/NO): NO